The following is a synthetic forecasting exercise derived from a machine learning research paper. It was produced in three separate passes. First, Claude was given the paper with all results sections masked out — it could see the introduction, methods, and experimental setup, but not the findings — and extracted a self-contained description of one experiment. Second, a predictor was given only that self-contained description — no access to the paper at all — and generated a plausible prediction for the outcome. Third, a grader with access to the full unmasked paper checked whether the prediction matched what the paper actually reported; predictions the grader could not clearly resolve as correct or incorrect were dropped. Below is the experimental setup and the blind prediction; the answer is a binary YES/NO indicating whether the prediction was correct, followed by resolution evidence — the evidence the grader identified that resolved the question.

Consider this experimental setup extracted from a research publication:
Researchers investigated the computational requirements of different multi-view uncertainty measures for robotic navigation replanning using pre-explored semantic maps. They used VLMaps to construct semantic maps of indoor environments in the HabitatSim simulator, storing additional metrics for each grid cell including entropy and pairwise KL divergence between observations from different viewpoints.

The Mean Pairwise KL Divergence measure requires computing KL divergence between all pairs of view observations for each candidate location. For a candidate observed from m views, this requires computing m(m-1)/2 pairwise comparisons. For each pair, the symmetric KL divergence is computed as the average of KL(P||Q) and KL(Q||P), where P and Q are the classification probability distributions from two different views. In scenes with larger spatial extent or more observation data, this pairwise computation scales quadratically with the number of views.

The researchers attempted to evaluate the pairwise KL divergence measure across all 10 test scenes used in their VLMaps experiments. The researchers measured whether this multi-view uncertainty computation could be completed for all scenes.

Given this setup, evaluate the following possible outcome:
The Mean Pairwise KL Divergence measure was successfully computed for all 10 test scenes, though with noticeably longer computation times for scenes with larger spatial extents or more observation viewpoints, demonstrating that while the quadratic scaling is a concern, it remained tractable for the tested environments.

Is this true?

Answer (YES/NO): NO